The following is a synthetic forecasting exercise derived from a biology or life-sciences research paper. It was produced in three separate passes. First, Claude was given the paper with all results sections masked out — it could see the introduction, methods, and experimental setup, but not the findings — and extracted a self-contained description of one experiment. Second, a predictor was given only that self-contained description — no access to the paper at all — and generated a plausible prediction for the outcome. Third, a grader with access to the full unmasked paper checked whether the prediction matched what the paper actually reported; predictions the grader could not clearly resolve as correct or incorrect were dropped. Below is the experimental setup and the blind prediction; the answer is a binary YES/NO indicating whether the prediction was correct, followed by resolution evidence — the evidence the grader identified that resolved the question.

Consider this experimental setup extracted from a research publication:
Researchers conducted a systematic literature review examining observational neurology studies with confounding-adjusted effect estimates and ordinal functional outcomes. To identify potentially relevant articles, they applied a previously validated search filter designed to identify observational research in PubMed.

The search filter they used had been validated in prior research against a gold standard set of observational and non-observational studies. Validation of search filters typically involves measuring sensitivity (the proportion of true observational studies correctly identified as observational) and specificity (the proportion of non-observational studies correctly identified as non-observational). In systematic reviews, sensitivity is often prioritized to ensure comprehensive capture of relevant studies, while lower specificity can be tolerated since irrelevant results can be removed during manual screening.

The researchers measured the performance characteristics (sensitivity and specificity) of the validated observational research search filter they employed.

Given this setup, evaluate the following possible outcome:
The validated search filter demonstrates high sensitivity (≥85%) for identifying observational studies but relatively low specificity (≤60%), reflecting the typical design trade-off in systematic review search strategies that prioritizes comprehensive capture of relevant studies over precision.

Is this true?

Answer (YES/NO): NO